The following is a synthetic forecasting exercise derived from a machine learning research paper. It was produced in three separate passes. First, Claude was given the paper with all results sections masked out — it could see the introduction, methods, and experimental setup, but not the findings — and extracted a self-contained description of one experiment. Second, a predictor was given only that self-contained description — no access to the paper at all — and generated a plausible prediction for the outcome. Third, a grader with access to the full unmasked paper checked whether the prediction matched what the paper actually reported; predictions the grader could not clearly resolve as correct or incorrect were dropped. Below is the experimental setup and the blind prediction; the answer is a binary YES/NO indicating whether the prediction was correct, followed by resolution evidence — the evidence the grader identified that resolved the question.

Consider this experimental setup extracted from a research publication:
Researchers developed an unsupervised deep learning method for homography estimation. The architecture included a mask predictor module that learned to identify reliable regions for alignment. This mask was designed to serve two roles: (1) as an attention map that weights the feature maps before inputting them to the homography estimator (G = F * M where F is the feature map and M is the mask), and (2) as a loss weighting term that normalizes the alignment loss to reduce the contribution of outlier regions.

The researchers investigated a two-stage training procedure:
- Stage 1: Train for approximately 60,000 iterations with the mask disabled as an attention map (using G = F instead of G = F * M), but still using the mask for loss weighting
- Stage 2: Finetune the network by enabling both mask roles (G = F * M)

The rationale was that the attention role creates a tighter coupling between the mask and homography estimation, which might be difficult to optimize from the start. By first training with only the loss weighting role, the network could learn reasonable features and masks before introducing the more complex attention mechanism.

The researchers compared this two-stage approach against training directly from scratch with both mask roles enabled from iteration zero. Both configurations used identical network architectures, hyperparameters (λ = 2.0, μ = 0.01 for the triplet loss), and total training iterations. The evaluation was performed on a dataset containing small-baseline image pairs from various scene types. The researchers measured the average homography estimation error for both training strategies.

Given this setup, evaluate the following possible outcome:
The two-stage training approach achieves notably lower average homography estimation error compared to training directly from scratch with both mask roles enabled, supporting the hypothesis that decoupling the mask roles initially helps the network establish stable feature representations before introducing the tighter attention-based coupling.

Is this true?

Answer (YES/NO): YES